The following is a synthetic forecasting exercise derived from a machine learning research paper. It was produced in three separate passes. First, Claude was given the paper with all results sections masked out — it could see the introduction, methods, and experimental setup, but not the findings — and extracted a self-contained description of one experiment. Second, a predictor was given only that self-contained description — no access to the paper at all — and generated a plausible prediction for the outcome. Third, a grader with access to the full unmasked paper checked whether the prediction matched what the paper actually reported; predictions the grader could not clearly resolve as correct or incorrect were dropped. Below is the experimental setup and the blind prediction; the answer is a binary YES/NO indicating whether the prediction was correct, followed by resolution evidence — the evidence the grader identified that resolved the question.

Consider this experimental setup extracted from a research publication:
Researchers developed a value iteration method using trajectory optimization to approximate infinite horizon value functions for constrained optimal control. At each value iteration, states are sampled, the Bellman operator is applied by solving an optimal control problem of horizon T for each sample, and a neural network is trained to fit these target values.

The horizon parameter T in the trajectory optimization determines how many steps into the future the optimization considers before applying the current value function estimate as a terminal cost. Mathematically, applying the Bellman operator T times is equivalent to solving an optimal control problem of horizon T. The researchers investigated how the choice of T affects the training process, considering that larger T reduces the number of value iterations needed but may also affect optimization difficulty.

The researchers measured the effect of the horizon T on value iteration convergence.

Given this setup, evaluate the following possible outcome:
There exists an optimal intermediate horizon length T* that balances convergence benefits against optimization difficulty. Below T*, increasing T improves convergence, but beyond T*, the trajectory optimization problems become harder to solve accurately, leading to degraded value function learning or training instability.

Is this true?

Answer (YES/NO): NO